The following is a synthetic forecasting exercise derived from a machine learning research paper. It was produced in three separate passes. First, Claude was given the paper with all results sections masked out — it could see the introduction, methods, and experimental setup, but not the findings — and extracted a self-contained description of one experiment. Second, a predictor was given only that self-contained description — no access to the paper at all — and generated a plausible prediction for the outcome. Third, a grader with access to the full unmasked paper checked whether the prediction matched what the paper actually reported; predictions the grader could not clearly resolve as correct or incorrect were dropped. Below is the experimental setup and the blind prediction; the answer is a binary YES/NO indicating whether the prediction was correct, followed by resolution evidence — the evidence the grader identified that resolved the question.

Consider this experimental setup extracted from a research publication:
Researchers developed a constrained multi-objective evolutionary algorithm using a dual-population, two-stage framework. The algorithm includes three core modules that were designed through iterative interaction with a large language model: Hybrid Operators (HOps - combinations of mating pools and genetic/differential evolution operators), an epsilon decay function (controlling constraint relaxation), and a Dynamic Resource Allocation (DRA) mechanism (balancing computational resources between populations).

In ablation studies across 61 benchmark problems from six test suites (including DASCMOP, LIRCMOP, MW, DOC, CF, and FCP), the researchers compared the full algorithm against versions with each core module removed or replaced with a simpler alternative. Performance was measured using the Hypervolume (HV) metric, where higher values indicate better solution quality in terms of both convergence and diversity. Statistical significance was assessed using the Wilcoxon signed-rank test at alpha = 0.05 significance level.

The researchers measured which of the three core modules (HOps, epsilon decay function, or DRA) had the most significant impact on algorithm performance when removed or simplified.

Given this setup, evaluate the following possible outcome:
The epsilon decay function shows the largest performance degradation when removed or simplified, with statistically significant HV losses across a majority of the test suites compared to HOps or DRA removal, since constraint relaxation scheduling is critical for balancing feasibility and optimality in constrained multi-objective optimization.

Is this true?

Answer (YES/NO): NO